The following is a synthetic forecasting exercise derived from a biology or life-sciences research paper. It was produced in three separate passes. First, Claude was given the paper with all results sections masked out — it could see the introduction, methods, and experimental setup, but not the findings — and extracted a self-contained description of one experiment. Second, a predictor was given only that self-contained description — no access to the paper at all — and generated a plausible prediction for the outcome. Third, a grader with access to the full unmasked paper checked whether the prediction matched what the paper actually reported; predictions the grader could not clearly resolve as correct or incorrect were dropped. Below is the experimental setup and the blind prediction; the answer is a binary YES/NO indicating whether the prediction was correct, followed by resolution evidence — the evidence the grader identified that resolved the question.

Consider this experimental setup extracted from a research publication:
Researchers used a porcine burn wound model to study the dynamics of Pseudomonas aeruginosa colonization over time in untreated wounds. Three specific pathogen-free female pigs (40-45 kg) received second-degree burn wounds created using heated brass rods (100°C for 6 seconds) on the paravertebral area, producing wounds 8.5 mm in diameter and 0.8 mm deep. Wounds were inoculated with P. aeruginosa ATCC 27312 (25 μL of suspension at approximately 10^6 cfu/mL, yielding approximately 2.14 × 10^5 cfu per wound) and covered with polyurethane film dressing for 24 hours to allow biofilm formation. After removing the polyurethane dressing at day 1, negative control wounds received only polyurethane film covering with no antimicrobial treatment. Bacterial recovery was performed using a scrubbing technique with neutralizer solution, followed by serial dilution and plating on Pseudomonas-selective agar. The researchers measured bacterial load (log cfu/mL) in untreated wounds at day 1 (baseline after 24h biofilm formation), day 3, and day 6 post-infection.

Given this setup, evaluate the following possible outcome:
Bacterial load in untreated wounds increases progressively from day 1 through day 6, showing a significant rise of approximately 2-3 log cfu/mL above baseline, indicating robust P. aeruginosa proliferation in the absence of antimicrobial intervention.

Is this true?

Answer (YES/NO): NO